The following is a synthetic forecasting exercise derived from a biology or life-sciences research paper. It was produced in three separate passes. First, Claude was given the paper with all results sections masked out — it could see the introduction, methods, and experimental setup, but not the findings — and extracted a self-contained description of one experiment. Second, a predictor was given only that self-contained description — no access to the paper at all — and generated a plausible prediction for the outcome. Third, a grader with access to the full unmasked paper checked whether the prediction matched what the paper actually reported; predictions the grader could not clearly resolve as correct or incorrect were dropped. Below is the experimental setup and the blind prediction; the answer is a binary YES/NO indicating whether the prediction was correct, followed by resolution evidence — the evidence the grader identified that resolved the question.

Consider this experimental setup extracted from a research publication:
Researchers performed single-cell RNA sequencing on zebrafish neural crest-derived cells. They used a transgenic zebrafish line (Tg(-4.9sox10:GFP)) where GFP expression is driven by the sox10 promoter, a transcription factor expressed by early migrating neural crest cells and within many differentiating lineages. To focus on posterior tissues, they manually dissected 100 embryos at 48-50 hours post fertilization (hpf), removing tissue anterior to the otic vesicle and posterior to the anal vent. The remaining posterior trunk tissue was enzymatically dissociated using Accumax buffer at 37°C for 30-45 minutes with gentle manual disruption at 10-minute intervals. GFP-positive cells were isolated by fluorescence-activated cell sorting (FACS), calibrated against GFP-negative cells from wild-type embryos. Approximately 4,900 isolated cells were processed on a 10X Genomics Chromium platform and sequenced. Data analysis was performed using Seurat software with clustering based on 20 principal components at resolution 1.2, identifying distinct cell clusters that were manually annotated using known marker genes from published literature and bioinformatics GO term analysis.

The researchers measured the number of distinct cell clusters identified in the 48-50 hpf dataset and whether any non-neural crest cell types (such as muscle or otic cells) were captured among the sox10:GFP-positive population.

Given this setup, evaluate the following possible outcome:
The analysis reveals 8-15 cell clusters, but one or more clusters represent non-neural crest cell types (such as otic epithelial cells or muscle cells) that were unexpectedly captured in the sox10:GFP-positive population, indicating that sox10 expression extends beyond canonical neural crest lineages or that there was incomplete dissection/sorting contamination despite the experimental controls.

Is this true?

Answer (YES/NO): NO